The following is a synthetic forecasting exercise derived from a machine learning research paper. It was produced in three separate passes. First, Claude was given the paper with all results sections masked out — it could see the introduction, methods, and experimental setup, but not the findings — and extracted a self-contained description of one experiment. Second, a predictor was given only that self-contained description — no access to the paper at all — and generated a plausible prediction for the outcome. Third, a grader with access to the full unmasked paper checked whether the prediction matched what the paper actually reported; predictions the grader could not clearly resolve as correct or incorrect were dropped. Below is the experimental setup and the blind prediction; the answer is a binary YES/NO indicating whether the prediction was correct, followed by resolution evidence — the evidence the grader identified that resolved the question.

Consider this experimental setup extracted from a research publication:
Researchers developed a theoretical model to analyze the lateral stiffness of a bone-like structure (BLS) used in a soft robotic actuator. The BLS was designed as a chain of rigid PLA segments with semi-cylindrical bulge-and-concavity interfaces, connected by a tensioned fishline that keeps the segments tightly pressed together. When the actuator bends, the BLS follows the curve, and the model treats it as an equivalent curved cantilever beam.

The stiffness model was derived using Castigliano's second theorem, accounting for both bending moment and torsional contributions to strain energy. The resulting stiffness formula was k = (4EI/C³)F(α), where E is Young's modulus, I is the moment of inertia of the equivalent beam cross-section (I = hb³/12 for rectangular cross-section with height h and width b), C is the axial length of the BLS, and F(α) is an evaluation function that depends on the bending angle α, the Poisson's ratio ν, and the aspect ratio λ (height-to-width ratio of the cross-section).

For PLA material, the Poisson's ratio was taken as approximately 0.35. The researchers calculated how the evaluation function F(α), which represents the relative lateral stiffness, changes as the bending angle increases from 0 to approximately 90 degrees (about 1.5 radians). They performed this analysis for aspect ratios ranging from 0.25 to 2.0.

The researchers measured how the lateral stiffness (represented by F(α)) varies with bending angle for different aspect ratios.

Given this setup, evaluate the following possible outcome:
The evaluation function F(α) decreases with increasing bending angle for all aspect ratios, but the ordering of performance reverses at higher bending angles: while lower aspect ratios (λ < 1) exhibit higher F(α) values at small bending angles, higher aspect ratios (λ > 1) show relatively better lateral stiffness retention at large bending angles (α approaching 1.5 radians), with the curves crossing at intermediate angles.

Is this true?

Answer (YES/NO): NO